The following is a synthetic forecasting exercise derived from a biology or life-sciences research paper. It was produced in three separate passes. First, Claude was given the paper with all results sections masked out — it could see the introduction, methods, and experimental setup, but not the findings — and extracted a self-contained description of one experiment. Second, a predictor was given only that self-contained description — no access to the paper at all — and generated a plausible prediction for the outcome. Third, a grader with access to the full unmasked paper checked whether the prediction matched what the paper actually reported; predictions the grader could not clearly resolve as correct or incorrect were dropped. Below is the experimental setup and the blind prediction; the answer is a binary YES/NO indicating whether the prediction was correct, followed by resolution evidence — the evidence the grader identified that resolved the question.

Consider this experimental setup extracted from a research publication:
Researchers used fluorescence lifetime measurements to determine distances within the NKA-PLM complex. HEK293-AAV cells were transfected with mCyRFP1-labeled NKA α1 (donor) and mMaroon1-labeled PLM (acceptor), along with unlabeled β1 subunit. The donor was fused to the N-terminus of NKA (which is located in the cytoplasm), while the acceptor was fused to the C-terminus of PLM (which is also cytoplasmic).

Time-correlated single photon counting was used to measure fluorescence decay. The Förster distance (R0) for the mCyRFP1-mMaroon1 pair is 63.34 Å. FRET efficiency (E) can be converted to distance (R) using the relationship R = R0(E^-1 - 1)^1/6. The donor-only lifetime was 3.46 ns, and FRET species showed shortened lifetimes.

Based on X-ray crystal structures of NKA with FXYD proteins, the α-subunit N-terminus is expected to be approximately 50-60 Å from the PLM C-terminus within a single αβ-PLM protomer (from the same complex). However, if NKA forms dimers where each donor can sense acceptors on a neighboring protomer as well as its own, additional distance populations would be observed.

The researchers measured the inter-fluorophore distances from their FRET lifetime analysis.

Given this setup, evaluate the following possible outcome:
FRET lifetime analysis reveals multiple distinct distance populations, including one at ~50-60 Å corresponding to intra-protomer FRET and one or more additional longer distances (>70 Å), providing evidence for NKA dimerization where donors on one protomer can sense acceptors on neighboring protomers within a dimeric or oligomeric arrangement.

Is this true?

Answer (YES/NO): NO